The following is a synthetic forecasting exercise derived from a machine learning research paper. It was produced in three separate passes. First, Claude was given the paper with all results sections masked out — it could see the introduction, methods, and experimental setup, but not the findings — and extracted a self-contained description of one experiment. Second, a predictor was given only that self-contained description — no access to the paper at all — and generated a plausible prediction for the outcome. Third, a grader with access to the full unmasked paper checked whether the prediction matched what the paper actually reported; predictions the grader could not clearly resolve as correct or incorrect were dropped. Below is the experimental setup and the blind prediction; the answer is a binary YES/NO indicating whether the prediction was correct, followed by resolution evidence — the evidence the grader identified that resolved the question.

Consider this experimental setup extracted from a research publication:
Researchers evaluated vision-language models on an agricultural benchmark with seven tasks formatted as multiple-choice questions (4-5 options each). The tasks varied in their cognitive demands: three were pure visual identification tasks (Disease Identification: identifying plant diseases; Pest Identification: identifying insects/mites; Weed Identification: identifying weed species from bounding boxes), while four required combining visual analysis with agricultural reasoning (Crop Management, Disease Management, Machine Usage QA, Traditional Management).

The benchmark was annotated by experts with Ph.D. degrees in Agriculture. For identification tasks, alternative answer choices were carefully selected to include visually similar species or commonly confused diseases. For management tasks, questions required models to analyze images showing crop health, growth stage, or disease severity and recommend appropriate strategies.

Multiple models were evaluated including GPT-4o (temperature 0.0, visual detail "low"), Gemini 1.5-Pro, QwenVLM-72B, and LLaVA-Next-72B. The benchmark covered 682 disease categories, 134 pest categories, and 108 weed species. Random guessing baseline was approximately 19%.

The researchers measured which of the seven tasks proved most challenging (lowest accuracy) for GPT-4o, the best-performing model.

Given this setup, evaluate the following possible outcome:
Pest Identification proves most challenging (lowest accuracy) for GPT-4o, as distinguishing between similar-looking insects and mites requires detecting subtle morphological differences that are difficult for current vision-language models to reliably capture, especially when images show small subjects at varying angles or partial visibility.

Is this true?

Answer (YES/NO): NO